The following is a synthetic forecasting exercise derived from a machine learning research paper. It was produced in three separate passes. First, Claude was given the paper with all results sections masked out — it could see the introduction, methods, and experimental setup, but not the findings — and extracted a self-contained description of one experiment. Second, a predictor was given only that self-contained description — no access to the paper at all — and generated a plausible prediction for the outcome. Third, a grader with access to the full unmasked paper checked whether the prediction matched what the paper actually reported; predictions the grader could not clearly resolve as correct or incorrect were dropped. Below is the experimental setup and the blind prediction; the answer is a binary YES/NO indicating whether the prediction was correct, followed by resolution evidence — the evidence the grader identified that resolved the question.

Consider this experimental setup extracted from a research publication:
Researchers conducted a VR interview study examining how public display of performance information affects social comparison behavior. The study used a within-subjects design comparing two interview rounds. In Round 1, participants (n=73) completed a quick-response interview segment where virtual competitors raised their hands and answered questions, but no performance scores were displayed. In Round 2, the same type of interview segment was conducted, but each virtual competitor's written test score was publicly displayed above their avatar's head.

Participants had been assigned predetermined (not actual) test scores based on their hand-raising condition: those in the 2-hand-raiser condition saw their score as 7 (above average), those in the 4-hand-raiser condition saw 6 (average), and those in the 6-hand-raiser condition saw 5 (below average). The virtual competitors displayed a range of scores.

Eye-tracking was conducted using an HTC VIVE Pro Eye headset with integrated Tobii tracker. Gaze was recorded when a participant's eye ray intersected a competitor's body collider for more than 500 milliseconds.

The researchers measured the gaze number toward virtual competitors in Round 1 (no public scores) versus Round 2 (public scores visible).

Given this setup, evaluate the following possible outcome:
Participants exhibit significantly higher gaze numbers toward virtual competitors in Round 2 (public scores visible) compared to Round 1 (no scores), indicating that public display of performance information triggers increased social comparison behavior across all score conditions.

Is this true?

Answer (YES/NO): NO